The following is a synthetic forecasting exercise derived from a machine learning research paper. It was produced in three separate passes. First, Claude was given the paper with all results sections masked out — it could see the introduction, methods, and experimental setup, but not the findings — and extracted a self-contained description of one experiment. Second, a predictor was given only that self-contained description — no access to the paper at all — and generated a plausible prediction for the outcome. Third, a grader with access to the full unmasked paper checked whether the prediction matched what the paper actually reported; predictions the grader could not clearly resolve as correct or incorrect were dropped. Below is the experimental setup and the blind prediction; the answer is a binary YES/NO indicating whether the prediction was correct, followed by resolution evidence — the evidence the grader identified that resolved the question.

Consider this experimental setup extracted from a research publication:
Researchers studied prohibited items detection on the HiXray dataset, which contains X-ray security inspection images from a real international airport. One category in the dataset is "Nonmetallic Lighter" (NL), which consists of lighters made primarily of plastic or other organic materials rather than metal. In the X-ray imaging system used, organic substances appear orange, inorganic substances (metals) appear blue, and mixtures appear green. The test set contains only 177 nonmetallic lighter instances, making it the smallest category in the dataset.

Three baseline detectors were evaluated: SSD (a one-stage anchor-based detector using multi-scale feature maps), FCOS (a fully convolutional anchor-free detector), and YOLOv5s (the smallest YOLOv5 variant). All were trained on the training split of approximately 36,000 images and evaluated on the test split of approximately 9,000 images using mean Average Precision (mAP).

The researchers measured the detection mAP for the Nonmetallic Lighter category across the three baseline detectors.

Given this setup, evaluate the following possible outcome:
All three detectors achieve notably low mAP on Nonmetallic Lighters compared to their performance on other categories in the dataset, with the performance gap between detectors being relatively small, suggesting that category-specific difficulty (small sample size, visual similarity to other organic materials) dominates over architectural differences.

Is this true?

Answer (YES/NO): NO